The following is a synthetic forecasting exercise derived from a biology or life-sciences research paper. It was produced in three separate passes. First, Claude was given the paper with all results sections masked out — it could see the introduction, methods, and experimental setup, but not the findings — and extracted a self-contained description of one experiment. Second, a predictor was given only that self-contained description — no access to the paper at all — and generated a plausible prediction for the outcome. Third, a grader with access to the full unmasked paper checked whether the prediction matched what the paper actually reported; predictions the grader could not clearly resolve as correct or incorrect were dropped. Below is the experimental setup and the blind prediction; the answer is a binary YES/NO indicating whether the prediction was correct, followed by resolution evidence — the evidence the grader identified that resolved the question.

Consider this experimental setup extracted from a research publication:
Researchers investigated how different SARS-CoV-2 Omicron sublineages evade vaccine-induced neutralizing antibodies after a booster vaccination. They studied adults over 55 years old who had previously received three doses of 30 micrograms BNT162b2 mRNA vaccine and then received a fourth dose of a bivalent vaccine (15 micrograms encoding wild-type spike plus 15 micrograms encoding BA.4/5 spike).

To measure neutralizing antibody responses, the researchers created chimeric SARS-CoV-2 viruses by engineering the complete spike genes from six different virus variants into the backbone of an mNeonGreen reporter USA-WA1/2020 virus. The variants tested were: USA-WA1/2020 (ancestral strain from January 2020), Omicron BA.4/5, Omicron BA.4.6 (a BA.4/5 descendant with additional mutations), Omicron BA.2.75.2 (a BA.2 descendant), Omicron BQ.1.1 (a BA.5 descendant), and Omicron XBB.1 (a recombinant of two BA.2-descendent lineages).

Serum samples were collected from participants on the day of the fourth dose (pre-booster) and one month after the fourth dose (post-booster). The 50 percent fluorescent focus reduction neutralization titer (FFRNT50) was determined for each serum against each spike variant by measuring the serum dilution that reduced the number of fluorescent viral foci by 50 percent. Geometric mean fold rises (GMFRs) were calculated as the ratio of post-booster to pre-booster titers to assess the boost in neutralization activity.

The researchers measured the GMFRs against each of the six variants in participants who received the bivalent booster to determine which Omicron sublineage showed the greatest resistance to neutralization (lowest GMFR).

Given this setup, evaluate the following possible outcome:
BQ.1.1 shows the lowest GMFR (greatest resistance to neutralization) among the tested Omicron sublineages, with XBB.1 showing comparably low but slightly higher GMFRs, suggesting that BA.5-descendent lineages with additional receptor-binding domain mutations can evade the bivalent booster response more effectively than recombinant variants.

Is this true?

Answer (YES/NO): NO